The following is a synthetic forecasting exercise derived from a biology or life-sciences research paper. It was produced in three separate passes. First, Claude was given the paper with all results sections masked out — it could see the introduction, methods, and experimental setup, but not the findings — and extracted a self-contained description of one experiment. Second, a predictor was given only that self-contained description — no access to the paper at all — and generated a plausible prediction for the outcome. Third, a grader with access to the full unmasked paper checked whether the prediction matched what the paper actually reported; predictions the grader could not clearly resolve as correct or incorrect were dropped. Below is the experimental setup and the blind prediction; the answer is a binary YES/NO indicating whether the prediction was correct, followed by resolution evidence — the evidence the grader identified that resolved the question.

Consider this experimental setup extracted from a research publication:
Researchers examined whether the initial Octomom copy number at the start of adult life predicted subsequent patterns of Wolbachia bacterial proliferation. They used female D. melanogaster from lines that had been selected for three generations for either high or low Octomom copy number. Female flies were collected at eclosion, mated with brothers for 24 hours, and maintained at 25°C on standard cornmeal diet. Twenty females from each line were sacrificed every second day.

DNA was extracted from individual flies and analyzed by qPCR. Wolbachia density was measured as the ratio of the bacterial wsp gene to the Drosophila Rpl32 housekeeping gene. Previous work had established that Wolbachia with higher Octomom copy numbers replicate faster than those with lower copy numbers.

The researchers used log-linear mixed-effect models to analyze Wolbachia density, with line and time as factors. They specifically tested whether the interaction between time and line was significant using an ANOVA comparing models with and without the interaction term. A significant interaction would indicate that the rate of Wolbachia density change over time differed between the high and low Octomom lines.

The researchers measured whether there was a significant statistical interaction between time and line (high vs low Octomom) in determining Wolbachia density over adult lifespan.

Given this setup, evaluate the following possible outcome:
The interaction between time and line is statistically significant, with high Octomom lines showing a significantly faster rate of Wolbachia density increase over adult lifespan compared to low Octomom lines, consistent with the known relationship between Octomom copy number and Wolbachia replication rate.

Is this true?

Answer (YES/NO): NO